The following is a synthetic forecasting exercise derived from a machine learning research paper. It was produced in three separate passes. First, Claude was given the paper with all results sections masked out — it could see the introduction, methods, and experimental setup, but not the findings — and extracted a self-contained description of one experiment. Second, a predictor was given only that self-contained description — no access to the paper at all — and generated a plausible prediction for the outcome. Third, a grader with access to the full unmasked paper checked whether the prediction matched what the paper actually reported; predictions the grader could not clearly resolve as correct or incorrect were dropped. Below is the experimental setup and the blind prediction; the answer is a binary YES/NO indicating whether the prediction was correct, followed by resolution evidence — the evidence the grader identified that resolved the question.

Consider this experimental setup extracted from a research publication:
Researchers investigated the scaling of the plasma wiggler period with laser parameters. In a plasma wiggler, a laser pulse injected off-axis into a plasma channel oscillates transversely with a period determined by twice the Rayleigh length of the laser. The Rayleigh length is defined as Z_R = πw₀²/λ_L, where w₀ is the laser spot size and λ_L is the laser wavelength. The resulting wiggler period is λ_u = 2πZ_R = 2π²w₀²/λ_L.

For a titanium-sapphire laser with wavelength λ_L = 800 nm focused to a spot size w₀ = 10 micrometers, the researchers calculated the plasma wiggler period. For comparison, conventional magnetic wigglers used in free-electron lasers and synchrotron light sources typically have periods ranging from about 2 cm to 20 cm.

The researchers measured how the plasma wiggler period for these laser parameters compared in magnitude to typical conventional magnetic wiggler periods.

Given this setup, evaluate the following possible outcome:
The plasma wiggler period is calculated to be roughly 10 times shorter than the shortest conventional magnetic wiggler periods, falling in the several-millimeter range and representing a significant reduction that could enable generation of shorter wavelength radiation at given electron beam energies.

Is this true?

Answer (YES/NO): YES